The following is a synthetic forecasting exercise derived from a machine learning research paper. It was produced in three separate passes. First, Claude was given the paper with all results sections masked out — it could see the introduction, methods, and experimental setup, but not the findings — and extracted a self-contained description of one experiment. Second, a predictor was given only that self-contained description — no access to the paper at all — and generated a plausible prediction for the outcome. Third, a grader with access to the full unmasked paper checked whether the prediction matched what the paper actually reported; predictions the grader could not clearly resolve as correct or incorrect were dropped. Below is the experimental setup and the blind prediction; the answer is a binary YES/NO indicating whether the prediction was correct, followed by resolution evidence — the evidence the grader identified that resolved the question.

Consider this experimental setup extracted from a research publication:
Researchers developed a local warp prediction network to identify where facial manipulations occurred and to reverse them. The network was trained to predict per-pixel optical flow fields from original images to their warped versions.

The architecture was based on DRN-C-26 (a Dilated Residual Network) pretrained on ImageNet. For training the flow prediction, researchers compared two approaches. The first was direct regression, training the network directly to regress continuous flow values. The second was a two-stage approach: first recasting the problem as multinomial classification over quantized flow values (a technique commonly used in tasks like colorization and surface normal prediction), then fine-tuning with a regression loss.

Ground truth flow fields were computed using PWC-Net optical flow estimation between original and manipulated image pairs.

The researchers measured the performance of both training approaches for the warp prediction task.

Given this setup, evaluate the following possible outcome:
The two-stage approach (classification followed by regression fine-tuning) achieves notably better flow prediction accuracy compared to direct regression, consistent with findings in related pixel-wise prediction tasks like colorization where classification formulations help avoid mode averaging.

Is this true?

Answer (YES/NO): YES